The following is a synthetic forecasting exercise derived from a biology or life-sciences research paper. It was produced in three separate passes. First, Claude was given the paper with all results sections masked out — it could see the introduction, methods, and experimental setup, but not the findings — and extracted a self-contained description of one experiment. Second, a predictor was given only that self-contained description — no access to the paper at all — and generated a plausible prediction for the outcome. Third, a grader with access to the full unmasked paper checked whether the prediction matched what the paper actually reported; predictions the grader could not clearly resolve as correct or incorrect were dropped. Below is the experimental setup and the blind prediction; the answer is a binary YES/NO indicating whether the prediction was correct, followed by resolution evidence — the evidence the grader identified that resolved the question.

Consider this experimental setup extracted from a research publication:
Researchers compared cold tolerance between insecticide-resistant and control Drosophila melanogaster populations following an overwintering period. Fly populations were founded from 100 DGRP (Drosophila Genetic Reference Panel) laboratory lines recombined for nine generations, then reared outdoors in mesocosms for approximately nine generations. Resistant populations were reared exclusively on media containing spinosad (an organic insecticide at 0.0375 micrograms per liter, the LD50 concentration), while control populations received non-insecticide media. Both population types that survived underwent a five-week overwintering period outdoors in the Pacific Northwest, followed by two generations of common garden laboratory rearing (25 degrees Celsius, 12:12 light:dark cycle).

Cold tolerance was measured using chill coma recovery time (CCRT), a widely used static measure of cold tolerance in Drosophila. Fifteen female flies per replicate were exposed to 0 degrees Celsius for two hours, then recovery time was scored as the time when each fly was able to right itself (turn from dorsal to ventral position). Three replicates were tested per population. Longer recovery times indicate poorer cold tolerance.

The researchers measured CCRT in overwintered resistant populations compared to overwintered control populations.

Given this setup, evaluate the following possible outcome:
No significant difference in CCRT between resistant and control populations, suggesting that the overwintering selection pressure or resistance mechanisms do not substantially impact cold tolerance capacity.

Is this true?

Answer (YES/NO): YES